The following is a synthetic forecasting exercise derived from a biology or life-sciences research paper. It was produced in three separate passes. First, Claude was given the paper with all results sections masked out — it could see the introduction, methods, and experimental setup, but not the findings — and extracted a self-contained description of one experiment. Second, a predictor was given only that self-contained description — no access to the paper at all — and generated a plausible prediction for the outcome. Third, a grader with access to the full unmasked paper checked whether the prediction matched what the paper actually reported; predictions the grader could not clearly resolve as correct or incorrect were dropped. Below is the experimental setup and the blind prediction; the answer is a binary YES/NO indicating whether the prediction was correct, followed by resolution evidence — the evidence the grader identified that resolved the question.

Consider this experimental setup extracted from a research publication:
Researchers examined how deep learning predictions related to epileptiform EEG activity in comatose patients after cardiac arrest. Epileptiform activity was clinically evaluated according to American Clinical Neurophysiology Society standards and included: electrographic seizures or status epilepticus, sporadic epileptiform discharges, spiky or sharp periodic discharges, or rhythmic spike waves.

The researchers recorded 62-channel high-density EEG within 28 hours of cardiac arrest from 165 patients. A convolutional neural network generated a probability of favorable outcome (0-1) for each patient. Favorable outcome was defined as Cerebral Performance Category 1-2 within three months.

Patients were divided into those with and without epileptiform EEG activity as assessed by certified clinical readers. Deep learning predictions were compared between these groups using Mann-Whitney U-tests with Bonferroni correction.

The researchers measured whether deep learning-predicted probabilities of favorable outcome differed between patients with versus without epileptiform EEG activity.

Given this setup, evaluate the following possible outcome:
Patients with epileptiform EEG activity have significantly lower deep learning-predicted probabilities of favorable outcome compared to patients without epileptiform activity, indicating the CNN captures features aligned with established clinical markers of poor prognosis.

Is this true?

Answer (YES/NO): YES